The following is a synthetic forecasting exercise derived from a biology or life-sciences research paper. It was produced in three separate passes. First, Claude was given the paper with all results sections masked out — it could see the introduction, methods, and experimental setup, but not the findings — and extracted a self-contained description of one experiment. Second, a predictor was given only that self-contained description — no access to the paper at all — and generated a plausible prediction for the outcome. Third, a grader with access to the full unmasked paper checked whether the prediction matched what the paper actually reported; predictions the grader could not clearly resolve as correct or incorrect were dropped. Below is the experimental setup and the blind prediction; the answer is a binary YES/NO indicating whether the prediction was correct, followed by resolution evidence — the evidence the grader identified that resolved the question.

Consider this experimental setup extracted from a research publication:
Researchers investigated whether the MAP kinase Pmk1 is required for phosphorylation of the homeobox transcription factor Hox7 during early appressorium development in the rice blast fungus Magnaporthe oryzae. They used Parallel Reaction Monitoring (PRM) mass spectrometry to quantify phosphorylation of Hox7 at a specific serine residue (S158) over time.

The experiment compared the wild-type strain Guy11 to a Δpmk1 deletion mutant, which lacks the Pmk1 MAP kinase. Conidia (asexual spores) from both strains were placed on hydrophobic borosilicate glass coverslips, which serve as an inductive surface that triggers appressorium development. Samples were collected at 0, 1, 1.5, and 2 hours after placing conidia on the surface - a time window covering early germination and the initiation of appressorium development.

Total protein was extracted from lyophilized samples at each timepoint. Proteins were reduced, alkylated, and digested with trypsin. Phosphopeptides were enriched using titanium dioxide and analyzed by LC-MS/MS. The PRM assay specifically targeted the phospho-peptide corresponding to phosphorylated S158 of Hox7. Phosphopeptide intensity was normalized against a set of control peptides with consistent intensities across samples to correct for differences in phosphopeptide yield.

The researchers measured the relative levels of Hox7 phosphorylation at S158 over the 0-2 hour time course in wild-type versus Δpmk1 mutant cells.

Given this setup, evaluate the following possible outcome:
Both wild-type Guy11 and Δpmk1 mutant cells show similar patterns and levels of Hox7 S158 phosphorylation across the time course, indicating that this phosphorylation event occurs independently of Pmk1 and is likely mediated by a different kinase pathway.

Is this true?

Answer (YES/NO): NO